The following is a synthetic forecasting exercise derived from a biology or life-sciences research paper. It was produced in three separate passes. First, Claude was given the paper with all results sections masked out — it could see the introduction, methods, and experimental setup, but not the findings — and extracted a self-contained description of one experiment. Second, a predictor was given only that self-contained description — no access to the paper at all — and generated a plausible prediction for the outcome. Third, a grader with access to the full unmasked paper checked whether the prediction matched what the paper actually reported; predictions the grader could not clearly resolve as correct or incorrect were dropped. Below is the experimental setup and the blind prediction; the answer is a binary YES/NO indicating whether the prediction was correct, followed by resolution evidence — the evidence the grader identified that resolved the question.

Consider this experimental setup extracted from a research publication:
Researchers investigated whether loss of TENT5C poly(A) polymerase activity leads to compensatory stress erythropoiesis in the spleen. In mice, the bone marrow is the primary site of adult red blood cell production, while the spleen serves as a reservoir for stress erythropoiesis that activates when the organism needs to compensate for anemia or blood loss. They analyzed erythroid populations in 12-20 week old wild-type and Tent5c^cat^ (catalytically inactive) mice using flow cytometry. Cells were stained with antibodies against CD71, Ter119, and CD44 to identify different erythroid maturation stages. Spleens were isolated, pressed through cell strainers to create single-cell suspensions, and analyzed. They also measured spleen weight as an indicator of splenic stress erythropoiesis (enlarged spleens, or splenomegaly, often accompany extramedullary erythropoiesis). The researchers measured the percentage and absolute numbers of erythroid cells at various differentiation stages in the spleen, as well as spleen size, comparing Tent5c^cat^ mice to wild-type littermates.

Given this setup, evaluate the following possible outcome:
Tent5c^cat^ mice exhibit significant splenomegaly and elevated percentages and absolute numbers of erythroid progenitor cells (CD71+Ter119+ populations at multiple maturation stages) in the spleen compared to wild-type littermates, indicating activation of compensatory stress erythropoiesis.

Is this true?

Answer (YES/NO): NO